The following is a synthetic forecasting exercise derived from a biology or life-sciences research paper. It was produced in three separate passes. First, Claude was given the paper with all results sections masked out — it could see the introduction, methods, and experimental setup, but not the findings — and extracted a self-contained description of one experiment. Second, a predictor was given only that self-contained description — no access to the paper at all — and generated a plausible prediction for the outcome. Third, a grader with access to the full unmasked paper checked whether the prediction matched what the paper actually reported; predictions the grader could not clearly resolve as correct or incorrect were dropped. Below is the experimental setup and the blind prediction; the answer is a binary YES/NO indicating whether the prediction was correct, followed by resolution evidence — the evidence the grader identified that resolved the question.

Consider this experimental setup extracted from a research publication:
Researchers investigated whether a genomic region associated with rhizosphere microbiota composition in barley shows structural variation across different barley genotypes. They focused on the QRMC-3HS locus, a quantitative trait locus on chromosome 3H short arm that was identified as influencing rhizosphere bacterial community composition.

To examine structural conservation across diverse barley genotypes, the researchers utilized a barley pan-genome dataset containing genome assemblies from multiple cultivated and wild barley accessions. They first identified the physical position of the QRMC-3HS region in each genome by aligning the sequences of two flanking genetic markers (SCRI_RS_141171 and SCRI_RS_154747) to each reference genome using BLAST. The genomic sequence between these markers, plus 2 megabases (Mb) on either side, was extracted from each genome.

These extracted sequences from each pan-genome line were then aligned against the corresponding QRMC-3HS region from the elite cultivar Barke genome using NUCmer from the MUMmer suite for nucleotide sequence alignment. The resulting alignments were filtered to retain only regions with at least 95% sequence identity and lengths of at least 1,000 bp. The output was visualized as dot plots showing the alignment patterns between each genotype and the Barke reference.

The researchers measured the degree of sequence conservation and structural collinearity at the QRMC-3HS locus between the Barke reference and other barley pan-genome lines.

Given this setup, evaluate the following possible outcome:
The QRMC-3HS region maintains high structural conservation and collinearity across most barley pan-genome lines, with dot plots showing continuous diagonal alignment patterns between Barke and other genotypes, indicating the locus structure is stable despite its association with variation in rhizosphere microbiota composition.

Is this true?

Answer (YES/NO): NO